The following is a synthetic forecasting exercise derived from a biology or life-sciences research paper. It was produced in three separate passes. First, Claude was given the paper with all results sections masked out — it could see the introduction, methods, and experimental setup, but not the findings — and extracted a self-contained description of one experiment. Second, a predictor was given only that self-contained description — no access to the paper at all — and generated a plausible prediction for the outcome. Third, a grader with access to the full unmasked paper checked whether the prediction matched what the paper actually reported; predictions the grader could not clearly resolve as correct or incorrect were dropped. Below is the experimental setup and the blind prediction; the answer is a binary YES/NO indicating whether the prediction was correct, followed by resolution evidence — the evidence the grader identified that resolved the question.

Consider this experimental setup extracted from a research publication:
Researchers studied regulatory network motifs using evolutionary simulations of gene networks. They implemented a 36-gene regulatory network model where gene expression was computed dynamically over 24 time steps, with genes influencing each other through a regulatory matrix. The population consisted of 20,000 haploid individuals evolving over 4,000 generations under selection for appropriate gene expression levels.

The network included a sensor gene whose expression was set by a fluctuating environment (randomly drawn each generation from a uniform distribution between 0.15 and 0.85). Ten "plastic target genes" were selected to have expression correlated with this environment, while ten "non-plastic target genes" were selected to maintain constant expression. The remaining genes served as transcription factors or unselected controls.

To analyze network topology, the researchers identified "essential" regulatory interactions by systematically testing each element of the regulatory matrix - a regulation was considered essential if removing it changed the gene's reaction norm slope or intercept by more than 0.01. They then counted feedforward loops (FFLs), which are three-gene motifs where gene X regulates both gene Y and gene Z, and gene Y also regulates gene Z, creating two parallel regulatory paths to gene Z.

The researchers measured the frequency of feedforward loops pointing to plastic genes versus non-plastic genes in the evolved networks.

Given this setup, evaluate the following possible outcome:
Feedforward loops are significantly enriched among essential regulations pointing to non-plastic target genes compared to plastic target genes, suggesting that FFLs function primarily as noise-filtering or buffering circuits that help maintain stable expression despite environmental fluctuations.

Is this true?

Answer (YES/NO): NO